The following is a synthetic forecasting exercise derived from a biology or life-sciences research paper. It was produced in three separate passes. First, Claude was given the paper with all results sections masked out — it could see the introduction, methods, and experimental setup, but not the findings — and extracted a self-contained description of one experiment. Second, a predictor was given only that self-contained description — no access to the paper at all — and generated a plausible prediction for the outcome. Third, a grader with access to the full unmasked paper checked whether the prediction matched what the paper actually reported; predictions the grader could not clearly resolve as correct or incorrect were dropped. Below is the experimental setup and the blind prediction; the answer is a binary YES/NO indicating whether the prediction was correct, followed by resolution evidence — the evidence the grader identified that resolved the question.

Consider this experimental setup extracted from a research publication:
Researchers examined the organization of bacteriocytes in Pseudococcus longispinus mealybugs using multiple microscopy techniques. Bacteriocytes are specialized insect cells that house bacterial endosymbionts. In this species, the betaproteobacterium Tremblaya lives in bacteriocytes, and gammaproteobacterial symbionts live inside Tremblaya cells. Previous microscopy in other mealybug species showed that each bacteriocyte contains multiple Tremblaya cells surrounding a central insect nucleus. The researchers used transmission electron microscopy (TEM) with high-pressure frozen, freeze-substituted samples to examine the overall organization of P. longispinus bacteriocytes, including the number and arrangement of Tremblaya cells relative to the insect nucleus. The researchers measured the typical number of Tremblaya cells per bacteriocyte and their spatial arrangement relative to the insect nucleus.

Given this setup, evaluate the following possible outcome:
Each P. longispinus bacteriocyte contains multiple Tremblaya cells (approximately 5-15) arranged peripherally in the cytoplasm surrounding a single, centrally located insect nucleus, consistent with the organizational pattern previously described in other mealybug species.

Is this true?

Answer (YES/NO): YES